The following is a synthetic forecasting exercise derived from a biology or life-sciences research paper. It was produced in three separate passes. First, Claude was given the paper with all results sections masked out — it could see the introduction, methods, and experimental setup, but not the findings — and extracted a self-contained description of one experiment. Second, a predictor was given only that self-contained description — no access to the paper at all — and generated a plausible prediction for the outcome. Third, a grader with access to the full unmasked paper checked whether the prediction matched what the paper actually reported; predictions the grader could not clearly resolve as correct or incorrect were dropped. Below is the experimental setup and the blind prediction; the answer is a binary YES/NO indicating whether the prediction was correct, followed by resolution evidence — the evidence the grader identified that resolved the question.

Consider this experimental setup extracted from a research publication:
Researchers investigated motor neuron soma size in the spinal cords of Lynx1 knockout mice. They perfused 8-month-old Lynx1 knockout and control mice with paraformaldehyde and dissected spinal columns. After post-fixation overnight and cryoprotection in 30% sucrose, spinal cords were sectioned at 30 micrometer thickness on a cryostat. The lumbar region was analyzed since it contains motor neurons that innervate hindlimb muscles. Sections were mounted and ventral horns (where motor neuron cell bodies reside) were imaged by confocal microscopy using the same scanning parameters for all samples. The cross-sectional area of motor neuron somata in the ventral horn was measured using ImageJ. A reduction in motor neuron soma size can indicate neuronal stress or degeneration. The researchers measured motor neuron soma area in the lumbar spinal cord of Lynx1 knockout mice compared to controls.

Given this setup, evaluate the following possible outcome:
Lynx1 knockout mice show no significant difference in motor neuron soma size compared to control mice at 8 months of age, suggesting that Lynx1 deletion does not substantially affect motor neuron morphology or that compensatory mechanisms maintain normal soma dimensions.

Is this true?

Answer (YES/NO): YES